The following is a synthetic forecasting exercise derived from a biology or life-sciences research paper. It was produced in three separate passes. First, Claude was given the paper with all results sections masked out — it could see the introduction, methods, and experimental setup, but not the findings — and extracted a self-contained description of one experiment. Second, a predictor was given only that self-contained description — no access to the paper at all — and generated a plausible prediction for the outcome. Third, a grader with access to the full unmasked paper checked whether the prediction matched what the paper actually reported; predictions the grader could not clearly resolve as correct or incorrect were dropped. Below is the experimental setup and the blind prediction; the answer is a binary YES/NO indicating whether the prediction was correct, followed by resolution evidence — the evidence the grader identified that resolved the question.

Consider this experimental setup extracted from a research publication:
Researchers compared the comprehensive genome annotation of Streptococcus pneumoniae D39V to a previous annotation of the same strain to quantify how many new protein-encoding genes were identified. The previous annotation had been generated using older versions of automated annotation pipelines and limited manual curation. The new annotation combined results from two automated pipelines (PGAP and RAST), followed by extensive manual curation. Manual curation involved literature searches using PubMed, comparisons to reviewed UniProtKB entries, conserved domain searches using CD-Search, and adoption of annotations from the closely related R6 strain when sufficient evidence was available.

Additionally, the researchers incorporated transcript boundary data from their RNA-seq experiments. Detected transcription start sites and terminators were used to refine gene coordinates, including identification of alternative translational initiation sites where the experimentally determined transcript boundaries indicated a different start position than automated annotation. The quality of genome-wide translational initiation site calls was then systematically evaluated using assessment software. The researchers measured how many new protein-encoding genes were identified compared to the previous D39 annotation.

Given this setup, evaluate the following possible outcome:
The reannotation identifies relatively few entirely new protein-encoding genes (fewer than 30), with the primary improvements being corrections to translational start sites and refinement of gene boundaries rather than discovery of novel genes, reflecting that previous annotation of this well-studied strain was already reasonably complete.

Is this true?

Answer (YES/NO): NO